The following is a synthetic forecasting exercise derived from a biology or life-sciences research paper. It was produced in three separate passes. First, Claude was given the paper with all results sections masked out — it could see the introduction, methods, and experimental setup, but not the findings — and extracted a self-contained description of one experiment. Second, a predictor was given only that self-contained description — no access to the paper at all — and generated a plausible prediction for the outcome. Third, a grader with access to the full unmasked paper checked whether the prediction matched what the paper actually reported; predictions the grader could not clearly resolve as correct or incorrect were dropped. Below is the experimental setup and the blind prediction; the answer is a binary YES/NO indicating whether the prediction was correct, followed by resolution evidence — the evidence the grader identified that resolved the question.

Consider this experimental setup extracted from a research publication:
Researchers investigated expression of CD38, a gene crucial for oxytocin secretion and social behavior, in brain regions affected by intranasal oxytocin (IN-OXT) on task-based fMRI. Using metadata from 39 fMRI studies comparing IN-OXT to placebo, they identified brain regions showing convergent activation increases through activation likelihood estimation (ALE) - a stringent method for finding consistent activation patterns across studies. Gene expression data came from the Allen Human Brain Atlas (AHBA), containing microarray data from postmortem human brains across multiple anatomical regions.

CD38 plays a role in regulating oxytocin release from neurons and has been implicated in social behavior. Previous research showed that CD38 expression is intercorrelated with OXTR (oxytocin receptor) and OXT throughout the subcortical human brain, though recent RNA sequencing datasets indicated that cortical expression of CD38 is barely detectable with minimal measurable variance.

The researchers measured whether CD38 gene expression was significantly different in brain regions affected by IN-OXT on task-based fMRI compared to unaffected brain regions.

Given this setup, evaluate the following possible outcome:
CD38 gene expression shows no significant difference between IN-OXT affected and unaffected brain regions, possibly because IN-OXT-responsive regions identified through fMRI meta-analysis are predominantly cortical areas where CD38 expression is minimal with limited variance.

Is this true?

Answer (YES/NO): NO